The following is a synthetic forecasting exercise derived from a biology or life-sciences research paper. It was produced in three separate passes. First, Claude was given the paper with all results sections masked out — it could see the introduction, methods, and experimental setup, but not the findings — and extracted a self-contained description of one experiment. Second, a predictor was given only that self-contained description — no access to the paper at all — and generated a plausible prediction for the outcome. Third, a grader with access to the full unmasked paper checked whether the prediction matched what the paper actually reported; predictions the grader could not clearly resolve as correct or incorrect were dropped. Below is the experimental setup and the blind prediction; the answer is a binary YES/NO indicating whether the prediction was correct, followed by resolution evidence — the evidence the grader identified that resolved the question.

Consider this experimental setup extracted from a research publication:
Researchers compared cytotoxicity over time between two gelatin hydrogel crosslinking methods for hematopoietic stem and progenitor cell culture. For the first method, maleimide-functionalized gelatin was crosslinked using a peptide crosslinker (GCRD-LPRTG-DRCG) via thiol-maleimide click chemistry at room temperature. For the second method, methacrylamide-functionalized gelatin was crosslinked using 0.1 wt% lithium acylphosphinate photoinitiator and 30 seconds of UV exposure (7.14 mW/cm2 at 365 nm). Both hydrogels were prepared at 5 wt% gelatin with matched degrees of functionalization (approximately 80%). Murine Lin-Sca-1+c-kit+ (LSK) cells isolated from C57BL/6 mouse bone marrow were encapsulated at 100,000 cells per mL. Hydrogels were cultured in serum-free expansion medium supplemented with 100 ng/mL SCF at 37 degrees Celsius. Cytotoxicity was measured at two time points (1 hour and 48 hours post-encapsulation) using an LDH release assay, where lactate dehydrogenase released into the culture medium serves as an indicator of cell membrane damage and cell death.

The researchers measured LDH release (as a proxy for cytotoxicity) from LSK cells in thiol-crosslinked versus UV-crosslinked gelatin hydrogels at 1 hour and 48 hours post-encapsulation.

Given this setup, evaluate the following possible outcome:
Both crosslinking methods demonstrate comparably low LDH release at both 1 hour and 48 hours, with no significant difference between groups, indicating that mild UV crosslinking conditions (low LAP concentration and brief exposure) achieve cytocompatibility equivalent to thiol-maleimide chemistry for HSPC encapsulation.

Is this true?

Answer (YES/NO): YES